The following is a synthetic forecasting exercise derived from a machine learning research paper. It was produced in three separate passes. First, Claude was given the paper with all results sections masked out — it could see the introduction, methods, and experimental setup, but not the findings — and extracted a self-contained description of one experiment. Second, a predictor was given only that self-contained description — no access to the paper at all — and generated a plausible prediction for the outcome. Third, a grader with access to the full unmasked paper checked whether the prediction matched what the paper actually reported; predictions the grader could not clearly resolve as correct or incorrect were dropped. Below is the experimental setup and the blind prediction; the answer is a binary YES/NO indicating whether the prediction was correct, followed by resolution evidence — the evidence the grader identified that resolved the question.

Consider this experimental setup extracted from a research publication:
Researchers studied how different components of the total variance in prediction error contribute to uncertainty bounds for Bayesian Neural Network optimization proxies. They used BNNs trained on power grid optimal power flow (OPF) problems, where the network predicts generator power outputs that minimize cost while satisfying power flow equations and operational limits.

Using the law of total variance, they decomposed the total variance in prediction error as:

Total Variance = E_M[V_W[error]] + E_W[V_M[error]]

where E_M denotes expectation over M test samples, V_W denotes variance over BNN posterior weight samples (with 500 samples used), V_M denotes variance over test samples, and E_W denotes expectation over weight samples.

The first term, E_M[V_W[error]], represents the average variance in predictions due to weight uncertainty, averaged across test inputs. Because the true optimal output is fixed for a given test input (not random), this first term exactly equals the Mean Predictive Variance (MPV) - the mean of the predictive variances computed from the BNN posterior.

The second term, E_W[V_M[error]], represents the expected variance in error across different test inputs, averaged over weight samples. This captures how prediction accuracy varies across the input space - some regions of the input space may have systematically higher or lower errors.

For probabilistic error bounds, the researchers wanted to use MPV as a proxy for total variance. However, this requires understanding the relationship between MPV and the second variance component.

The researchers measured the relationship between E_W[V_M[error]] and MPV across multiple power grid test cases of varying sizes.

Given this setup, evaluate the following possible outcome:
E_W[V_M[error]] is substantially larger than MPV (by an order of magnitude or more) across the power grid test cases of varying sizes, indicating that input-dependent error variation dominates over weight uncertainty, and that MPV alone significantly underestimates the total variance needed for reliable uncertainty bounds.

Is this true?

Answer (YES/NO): NO